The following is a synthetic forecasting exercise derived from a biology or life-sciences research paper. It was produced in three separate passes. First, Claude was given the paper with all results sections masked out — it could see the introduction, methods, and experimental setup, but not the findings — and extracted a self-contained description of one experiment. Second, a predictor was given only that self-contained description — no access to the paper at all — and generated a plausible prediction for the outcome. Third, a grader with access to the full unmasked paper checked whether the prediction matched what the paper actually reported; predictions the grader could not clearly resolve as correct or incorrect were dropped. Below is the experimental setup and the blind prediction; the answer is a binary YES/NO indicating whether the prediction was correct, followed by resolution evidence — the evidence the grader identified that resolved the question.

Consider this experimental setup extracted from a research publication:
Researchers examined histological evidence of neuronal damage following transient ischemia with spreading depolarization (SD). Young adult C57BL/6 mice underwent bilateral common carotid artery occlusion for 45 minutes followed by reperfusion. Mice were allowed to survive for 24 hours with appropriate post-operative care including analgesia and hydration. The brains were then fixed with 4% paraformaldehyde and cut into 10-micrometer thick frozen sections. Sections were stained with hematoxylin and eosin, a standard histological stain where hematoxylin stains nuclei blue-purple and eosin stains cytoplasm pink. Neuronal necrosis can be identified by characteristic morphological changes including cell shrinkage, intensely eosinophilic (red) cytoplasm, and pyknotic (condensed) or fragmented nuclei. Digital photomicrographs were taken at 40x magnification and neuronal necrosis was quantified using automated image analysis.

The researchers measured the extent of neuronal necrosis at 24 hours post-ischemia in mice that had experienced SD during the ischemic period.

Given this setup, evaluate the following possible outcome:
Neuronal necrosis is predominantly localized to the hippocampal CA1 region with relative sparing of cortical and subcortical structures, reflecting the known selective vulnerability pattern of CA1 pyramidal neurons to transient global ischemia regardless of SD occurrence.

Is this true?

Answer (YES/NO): NO